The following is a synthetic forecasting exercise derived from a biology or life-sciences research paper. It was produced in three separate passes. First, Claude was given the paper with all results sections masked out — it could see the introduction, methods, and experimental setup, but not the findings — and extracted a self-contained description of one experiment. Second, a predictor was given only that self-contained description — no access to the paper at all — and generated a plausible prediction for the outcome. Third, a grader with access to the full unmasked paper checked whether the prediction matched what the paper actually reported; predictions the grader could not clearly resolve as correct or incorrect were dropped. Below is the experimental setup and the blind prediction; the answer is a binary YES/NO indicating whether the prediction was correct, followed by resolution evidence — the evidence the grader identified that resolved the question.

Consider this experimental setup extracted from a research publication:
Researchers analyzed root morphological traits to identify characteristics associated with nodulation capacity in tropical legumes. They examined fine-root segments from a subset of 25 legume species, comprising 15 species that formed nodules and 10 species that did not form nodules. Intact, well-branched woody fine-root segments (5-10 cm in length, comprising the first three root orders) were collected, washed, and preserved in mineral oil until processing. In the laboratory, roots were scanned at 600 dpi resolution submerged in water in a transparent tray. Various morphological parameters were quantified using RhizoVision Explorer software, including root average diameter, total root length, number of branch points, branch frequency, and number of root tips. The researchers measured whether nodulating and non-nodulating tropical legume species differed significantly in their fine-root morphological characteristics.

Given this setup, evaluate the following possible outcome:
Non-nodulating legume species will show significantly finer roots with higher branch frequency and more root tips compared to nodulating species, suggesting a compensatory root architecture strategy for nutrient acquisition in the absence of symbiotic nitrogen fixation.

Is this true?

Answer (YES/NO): NO